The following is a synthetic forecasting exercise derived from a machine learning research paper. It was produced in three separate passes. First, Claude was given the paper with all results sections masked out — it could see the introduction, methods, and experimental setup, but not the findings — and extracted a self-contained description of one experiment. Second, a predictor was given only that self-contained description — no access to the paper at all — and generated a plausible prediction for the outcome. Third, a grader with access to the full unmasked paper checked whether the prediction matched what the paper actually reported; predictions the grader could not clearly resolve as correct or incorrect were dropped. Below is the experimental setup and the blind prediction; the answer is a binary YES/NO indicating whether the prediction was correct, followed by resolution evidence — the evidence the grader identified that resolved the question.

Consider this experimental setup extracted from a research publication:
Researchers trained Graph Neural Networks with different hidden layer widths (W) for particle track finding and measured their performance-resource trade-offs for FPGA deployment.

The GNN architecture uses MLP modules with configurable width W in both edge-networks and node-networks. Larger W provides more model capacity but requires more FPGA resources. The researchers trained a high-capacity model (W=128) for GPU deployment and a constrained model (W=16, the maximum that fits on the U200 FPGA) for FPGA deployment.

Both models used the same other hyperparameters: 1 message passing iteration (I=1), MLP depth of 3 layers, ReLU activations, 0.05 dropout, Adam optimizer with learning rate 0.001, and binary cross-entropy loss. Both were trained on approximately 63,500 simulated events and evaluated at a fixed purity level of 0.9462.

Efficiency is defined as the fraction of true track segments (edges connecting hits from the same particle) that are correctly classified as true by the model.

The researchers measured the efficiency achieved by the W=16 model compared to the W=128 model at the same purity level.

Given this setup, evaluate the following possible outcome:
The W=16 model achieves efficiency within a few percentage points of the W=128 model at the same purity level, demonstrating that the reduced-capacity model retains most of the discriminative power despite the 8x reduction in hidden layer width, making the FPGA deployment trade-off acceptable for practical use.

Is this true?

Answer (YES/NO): YES